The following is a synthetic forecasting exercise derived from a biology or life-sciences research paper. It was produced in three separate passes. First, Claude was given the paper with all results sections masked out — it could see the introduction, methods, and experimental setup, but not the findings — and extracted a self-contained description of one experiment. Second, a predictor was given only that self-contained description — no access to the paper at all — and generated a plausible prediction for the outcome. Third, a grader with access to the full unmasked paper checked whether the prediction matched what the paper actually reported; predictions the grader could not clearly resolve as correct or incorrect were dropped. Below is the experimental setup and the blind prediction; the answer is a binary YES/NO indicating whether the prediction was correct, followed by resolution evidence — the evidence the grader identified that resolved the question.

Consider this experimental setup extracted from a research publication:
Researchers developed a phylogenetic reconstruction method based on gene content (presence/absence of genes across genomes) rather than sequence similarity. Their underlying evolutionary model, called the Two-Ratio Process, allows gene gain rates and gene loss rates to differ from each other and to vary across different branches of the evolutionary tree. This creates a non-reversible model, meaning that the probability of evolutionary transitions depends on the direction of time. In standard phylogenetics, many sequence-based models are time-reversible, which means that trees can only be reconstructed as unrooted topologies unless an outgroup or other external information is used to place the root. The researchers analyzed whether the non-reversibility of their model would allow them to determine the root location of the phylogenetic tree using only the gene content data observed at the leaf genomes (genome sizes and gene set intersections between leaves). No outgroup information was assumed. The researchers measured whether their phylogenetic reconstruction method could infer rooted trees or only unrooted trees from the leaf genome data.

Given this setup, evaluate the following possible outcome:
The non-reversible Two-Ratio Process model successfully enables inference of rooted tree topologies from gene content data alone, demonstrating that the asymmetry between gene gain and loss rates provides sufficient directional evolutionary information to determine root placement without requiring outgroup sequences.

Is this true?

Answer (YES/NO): NO